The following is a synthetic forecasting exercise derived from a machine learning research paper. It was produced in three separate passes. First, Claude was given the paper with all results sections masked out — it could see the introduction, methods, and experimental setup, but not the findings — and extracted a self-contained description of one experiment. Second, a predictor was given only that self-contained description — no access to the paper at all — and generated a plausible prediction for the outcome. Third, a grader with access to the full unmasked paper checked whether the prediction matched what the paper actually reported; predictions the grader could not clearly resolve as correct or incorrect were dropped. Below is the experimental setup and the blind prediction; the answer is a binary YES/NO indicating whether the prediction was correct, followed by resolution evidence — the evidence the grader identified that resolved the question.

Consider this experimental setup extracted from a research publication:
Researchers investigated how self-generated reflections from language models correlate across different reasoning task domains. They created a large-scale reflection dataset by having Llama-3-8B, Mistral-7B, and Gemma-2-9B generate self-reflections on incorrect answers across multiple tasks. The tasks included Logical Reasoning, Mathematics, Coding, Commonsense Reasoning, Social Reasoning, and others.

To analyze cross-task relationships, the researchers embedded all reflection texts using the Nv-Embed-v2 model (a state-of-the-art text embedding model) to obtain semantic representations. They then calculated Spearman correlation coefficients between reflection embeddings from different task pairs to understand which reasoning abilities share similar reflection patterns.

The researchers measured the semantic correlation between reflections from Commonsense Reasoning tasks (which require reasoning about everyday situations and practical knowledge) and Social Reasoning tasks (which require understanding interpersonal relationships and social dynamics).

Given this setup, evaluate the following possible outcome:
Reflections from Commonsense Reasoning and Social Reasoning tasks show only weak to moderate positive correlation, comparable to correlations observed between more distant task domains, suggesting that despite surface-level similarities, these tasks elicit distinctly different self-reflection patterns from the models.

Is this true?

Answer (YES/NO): YES